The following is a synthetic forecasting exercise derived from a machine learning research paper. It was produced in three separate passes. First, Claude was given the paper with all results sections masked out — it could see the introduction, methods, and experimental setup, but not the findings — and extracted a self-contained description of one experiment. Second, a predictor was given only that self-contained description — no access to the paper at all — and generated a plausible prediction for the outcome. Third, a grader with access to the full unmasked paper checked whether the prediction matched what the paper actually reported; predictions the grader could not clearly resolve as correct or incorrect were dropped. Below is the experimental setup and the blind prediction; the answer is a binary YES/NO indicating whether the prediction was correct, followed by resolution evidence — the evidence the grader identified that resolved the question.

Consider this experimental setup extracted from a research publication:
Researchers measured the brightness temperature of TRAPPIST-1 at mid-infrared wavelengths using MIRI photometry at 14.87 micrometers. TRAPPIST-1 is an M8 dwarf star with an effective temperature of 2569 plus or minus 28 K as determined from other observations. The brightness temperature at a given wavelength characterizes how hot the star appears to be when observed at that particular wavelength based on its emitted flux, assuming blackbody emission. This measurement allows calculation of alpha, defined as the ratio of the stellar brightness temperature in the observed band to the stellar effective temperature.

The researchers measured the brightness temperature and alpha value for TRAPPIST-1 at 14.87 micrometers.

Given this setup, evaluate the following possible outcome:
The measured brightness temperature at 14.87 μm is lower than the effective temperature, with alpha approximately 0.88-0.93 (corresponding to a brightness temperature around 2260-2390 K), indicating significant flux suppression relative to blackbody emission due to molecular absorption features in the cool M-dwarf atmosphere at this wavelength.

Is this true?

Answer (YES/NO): NO